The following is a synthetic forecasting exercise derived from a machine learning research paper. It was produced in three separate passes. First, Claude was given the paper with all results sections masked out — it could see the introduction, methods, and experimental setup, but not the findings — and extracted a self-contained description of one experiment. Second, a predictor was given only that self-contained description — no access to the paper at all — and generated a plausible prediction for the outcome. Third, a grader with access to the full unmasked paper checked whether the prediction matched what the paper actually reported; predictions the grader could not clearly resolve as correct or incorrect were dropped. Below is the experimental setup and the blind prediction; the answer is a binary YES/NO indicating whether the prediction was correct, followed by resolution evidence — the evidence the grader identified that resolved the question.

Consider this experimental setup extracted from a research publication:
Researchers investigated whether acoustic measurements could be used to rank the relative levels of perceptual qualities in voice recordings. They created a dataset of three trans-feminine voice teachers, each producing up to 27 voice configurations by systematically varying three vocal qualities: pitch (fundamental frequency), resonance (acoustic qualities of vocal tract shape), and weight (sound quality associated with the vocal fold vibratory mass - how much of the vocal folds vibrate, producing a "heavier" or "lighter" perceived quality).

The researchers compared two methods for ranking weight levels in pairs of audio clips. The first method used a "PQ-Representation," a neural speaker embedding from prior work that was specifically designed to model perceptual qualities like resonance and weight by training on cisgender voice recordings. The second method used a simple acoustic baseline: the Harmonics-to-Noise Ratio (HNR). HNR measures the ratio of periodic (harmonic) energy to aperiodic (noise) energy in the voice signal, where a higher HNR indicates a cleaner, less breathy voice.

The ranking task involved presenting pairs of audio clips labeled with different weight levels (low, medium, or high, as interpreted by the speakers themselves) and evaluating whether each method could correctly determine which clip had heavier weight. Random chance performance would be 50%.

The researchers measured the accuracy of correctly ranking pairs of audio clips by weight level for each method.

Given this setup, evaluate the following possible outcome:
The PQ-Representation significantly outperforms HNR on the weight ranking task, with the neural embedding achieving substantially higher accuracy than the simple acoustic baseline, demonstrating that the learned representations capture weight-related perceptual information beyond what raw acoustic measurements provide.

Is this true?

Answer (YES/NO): NO